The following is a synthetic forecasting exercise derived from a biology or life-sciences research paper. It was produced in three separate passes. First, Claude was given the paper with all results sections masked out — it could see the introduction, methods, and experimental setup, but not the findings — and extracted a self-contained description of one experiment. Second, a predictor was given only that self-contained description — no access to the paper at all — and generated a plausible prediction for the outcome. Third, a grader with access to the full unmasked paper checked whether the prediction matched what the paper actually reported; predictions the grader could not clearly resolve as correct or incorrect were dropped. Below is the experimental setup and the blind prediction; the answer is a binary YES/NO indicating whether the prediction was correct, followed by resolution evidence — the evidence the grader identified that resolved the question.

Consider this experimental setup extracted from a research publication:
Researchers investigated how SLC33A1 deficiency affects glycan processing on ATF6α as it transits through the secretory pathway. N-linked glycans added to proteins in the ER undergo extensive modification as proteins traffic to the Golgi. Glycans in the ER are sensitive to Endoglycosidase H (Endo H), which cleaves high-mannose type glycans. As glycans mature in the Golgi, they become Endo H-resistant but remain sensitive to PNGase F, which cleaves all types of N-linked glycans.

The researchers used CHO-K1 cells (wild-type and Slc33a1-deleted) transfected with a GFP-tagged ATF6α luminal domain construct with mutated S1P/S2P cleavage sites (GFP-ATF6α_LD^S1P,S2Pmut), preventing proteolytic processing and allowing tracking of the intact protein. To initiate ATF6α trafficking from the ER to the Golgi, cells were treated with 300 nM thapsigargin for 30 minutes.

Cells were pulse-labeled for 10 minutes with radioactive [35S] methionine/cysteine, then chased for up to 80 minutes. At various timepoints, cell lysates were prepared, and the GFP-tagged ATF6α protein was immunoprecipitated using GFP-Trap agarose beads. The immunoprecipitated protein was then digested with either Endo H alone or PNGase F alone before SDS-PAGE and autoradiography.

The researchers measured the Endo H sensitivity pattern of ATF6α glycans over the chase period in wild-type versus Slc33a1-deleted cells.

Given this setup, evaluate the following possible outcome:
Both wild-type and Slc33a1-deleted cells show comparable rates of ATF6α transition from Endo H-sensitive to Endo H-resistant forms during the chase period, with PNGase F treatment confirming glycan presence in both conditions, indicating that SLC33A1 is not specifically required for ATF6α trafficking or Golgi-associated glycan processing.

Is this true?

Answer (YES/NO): NO